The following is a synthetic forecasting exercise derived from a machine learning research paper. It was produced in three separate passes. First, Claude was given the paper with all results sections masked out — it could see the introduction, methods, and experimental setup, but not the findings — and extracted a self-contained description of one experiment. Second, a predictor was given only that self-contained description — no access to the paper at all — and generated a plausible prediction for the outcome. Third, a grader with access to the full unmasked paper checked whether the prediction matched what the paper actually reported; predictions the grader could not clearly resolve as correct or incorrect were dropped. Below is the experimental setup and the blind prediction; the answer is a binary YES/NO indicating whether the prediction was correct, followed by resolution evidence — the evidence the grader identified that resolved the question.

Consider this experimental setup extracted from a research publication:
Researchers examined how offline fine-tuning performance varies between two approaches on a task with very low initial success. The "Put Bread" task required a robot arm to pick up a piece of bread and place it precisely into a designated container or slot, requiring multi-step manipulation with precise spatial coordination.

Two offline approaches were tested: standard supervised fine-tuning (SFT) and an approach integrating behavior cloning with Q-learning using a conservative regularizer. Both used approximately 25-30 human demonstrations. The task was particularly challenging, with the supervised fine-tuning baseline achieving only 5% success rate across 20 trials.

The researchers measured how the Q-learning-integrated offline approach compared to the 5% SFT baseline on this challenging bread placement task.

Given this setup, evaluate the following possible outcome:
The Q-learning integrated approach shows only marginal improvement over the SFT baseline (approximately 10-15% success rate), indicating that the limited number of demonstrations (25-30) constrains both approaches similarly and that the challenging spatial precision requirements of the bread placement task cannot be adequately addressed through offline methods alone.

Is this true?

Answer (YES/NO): NO